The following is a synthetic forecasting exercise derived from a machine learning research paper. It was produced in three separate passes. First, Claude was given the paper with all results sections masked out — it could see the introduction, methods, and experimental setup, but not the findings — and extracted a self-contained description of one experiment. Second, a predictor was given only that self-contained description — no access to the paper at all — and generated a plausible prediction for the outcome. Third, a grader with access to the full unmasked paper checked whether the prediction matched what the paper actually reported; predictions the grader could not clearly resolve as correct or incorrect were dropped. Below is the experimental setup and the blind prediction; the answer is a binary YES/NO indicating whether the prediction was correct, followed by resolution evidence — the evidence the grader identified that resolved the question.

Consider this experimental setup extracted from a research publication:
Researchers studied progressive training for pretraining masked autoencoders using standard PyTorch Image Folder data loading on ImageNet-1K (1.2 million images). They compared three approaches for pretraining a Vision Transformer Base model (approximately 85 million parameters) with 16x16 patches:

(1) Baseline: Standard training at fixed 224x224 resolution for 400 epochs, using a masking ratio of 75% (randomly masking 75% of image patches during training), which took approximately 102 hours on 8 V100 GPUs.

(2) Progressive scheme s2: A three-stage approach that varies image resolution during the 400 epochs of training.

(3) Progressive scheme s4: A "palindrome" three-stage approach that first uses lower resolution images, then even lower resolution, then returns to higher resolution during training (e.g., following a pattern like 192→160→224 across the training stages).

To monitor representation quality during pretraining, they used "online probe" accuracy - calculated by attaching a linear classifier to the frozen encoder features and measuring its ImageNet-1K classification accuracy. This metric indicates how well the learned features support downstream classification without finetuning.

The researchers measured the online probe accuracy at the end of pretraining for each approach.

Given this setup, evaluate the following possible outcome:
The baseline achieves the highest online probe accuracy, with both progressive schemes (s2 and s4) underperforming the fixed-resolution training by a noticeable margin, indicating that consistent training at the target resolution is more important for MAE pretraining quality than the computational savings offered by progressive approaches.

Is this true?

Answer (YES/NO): NO